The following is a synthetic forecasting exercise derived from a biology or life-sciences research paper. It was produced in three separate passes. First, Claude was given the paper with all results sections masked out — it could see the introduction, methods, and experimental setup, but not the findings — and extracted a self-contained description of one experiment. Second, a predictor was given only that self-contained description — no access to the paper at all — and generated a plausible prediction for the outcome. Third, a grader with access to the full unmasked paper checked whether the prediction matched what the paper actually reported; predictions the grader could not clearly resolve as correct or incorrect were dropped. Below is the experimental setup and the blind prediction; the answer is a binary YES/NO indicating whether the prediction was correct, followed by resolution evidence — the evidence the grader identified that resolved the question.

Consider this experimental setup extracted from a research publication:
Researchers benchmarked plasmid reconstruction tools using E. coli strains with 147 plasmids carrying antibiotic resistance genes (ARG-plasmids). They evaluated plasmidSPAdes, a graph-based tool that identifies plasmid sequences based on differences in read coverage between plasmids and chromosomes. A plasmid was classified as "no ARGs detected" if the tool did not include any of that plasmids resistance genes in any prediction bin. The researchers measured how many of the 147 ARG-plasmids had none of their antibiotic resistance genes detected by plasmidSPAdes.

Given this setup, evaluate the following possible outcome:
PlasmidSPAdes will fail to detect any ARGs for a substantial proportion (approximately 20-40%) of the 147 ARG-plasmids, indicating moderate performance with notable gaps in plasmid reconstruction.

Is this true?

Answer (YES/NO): YES